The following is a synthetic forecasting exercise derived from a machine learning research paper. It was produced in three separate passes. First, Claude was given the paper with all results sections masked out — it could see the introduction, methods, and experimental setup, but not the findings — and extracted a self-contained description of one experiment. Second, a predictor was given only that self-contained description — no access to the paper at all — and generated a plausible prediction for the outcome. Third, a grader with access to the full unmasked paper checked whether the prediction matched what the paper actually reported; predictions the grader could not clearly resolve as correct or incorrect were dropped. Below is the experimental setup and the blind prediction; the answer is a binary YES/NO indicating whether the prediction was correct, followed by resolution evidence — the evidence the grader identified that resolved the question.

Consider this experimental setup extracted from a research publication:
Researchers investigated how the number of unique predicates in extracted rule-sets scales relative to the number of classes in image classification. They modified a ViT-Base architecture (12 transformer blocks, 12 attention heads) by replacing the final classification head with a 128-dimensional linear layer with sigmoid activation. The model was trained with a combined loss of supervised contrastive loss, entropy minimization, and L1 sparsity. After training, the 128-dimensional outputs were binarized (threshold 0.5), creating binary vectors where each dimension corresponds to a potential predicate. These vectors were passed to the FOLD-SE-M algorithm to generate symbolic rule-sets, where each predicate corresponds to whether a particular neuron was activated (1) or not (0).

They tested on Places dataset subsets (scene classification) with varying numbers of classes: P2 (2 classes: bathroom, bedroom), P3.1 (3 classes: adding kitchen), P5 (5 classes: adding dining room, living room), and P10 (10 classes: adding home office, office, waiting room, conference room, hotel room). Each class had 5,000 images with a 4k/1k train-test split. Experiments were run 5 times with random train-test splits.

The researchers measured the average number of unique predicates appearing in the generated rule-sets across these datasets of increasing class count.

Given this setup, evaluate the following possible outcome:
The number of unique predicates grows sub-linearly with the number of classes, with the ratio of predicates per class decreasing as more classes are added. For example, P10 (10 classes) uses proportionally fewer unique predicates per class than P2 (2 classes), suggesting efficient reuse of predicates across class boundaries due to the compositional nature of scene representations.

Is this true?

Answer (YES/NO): NO